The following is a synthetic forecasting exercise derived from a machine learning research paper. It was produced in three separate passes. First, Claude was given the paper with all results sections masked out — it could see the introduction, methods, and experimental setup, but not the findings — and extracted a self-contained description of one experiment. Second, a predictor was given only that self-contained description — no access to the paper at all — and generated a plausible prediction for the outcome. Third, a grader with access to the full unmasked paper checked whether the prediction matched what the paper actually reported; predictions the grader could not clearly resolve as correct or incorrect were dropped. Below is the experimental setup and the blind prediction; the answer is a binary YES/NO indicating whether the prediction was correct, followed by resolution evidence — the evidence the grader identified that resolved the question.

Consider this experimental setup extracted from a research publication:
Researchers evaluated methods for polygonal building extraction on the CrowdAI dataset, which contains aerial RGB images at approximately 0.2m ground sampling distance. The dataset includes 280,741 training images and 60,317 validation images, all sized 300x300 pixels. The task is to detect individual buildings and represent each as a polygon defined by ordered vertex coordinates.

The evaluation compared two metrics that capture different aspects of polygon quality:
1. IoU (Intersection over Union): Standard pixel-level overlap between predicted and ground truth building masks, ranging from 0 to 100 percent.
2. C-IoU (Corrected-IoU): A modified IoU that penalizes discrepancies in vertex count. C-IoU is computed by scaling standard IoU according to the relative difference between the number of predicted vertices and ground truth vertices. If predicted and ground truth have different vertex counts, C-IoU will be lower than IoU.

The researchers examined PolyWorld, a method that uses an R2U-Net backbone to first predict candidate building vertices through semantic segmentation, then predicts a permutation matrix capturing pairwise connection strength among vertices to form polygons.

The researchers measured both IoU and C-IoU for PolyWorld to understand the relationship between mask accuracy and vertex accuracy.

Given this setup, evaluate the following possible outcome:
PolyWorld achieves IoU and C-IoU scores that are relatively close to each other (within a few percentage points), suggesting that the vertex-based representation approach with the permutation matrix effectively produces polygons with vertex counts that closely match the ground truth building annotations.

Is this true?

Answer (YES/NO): YES